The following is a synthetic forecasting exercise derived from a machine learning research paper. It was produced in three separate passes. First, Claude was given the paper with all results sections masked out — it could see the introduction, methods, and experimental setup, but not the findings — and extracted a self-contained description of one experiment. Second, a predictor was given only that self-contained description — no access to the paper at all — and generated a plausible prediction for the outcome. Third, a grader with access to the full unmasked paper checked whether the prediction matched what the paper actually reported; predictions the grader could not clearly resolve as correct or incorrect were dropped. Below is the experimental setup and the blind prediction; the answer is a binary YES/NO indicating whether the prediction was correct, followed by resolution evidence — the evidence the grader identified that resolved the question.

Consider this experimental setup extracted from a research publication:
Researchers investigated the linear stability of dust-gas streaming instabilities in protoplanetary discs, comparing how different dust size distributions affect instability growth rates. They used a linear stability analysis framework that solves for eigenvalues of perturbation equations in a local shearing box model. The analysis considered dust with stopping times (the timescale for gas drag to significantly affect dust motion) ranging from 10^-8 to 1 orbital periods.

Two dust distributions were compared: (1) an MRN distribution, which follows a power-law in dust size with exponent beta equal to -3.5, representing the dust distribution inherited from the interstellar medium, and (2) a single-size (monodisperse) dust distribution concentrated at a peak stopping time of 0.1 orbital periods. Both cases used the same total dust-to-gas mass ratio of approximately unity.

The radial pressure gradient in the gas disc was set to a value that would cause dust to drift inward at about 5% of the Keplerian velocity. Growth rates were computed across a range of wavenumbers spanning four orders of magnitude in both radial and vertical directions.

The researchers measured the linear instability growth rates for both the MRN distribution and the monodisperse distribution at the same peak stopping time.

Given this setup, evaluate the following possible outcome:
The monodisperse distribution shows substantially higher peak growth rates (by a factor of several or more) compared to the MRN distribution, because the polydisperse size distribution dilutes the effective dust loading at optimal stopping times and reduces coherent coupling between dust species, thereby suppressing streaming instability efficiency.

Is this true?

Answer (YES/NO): YES